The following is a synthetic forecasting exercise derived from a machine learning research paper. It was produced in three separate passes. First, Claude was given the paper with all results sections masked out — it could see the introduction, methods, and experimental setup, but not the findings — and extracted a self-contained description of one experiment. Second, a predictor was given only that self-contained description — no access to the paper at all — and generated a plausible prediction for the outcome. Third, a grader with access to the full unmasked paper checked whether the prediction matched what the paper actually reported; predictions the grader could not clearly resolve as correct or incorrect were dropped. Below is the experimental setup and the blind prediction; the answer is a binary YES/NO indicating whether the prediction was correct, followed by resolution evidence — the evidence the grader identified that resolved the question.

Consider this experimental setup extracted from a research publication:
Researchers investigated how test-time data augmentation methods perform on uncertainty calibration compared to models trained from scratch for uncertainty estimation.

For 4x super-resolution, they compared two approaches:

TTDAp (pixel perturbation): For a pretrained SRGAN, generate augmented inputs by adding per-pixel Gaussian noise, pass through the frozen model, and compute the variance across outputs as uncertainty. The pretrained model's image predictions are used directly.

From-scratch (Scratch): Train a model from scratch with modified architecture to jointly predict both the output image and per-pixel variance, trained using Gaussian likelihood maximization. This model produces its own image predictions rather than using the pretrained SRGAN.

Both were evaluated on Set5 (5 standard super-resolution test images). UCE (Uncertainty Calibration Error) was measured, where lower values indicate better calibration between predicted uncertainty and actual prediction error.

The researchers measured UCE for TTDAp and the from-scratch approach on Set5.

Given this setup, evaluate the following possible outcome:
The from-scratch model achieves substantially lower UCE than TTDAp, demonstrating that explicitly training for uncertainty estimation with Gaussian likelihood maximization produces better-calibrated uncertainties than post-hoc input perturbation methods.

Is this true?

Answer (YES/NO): YES